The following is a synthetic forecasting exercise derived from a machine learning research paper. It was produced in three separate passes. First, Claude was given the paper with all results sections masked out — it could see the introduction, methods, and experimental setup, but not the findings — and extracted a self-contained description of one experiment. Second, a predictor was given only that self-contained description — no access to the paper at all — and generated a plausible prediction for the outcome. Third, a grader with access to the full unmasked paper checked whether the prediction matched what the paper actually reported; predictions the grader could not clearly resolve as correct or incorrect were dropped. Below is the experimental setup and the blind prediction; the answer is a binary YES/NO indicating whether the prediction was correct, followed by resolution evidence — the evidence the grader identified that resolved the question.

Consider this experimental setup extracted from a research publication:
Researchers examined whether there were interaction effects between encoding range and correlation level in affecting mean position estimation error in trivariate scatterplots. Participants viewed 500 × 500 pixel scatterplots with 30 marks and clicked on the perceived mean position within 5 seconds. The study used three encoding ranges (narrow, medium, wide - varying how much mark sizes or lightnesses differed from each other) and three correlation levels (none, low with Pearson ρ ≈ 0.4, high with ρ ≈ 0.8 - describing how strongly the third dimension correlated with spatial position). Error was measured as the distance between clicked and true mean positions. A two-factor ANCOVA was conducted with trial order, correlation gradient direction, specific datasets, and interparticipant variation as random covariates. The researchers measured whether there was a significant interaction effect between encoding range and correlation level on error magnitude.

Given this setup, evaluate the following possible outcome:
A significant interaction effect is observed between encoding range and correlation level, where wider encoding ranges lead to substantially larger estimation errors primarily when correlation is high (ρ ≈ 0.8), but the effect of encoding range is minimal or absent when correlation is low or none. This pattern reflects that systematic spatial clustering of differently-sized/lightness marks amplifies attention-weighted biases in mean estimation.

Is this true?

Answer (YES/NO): NO